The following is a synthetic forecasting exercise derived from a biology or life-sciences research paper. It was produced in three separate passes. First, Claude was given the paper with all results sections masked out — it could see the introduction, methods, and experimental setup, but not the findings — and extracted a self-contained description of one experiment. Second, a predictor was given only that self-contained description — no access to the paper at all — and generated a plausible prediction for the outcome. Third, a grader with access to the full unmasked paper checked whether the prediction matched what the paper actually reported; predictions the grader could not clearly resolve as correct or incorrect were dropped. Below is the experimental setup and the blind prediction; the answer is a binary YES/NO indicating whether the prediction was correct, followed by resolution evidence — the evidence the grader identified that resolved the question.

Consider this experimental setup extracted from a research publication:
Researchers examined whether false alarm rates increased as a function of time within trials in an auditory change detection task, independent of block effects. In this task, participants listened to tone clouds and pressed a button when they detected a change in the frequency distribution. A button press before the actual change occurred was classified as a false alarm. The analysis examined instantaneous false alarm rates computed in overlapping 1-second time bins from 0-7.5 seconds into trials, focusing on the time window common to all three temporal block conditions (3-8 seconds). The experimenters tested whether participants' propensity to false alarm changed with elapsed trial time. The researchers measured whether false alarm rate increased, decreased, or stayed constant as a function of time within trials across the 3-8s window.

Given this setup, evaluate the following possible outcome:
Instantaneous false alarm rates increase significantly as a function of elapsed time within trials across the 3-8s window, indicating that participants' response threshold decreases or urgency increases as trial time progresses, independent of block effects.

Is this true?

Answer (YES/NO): YES